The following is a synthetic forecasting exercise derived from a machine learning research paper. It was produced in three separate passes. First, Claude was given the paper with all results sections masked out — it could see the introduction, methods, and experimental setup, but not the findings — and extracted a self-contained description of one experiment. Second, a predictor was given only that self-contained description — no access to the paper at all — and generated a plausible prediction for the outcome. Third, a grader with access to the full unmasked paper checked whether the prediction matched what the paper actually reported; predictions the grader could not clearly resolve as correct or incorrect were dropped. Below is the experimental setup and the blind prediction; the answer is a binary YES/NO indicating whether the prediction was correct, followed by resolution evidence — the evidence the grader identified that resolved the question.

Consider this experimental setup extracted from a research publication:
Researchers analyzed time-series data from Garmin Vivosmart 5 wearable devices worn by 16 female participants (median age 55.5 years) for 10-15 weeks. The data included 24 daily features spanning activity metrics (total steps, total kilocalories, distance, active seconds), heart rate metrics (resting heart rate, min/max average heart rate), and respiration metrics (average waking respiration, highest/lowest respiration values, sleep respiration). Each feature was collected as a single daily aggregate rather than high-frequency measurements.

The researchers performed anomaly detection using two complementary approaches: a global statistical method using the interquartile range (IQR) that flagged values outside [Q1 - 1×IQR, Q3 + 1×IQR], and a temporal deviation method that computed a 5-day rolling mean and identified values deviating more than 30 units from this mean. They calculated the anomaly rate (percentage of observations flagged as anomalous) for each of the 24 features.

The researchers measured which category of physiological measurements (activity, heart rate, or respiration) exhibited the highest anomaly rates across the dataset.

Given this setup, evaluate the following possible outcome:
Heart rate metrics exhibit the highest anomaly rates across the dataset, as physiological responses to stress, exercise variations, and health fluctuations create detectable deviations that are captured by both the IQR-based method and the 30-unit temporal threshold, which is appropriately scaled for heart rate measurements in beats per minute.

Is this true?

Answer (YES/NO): NO